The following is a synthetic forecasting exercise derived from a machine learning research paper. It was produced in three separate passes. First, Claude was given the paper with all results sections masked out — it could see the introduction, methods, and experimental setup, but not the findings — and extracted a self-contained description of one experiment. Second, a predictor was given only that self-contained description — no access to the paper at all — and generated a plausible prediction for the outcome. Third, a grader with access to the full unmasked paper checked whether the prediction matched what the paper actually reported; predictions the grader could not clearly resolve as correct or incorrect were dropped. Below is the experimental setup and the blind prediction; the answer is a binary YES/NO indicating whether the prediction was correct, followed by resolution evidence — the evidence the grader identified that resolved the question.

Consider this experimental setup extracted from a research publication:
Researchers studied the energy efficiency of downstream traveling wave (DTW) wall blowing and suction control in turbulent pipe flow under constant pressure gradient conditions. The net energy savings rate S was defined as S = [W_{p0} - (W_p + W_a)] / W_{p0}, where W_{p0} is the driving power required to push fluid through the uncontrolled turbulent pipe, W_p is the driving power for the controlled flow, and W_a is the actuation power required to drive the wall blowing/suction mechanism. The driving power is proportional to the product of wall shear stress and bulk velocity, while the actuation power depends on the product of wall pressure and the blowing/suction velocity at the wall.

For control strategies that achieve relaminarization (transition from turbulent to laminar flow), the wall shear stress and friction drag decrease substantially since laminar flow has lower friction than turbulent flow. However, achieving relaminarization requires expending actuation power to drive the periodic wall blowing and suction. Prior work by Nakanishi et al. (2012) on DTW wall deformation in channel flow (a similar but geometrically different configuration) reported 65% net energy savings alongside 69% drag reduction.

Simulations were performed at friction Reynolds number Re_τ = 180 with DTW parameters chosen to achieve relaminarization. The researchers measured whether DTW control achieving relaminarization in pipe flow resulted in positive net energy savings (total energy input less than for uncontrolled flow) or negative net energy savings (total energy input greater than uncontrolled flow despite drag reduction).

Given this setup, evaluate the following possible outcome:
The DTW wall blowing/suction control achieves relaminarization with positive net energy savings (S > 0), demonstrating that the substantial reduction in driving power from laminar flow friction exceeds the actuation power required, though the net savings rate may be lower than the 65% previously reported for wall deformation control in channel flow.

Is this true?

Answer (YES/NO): NO